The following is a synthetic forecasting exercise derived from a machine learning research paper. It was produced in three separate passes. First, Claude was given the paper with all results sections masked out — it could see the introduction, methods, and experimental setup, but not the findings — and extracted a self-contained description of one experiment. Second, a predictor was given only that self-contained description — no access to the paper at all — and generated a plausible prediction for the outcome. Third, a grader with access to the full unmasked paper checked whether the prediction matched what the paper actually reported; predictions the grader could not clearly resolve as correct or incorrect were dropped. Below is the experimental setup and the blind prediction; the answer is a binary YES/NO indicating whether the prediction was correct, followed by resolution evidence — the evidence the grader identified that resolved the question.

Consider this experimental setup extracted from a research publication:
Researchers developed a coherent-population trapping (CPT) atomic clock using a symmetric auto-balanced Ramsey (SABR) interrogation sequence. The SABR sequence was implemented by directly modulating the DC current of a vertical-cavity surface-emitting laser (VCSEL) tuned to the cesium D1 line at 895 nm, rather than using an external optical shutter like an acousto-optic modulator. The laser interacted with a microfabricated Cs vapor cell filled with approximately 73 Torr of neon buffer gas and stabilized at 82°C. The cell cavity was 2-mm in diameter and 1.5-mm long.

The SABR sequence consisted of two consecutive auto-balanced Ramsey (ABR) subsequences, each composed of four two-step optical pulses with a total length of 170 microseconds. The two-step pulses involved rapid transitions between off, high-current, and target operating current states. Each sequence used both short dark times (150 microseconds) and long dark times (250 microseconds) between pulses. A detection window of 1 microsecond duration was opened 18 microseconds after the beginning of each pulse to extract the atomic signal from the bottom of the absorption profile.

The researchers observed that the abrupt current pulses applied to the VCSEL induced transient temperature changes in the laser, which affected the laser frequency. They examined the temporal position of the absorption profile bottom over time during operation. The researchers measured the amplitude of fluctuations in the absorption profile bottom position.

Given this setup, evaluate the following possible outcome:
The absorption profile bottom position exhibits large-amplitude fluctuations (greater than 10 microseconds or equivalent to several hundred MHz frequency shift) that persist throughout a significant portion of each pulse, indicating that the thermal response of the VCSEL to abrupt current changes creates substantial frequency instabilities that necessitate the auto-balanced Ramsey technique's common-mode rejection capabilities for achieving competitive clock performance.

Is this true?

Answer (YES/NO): NO